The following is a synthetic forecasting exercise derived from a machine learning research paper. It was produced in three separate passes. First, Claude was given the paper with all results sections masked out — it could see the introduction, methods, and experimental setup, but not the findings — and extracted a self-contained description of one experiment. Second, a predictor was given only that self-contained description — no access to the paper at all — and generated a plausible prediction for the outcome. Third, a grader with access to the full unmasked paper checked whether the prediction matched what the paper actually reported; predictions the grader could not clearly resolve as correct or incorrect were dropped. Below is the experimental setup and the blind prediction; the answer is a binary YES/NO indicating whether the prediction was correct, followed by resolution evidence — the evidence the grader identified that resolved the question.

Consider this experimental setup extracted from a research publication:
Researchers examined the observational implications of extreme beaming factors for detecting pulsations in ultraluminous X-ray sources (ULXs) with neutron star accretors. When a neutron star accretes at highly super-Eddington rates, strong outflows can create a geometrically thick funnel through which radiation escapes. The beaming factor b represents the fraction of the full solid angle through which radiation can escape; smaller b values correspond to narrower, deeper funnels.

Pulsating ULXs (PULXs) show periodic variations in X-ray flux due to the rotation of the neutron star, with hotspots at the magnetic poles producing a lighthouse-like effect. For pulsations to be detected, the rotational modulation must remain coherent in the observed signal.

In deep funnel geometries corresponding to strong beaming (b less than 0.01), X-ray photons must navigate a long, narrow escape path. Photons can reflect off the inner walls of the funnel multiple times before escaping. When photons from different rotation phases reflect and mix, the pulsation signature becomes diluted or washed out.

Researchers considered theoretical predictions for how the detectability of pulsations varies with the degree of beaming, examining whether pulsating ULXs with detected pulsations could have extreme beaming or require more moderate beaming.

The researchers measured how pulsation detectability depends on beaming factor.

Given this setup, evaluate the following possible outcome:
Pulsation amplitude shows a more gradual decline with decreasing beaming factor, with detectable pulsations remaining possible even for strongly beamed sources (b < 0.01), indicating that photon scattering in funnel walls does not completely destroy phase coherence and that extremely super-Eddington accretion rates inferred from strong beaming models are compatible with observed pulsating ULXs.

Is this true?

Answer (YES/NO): NO